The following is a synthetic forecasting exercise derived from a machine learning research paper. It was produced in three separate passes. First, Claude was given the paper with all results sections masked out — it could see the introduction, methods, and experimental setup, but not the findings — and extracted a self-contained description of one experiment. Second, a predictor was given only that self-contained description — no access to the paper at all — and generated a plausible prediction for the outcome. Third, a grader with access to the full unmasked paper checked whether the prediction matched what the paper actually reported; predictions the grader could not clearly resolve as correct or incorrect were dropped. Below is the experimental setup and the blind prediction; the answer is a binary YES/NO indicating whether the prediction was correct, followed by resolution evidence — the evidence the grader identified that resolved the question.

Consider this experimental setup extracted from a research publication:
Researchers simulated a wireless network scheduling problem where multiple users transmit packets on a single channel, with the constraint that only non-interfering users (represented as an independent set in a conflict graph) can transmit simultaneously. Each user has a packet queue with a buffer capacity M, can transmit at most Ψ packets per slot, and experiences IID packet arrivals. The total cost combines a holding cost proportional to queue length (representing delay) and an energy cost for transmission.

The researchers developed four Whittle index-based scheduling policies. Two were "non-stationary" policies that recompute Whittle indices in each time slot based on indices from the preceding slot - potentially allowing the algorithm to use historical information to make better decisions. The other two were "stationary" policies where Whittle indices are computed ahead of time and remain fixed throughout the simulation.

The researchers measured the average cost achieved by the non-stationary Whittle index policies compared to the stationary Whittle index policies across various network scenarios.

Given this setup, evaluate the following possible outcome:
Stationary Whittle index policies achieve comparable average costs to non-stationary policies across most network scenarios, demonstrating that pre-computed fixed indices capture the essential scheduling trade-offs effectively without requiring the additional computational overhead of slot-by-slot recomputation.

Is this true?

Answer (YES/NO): NO